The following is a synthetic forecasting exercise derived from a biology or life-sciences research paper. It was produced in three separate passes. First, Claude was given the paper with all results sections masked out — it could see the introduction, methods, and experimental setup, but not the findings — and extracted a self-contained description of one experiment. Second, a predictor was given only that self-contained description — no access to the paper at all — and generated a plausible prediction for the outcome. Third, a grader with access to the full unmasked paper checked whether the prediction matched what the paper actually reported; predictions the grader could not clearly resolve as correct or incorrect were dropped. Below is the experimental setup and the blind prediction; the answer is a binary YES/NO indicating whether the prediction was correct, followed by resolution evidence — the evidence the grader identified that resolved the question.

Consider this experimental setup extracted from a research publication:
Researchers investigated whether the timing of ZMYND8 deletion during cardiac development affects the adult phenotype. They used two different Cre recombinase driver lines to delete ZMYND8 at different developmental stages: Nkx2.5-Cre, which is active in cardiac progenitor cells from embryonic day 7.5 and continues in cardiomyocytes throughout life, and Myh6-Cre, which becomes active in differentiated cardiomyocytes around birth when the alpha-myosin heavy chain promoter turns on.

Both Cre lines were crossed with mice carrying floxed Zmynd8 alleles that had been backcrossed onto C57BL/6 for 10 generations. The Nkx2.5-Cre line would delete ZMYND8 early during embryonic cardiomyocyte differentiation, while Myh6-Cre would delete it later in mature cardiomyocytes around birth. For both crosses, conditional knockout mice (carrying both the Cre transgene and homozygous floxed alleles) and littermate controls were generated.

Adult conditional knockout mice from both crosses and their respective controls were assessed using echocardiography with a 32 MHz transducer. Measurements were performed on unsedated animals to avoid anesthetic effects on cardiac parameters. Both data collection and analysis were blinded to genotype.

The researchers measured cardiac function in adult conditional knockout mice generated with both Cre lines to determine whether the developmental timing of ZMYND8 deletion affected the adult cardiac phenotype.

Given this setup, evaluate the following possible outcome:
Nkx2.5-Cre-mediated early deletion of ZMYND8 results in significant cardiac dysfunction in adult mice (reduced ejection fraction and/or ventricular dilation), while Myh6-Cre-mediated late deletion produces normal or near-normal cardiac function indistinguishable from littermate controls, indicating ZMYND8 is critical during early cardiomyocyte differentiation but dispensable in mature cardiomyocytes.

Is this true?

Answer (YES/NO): NO